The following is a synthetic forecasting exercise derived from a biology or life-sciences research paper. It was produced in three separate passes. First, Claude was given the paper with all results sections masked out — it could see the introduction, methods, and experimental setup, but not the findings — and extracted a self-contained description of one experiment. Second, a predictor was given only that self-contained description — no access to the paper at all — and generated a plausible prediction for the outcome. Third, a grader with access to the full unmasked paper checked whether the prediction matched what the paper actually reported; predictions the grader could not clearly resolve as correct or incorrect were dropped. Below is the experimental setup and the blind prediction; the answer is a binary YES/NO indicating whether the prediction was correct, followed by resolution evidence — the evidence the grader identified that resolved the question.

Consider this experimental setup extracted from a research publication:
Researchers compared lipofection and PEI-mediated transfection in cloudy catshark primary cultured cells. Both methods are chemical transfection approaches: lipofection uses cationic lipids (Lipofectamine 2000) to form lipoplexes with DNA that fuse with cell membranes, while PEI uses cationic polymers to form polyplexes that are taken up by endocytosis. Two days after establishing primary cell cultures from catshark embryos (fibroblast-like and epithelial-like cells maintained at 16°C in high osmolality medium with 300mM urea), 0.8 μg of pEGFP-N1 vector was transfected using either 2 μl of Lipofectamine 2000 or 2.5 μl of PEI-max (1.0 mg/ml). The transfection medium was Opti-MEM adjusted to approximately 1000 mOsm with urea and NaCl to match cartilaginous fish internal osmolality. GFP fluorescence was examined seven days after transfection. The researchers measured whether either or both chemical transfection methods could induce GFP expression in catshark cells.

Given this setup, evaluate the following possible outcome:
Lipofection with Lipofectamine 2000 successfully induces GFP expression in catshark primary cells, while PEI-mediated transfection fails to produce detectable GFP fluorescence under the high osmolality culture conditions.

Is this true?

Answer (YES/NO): YES